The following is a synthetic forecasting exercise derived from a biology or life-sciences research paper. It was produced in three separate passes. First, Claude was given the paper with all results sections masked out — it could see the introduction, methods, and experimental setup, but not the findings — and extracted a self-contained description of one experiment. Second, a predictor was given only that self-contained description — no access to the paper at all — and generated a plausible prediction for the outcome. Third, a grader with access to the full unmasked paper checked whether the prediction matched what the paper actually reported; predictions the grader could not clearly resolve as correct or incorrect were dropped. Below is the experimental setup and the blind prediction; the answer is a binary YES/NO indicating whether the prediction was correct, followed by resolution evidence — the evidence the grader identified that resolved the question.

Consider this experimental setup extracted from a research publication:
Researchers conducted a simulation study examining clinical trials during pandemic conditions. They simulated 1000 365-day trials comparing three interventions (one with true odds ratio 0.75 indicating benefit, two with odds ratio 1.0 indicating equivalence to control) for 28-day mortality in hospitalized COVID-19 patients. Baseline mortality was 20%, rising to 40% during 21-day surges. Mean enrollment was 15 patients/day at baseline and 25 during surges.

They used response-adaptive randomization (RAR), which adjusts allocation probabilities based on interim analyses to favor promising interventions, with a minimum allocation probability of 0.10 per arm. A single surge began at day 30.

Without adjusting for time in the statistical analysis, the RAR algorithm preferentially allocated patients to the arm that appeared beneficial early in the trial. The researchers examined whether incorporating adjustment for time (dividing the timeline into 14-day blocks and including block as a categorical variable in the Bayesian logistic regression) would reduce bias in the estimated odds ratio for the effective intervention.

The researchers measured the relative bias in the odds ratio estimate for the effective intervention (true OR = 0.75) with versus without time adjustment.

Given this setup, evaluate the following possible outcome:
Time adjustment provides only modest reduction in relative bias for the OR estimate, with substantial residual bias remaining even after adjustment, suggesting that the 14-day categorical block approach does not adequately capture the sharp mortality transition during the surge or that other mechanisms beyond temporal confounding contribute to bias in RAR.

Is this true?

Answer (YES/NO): NO